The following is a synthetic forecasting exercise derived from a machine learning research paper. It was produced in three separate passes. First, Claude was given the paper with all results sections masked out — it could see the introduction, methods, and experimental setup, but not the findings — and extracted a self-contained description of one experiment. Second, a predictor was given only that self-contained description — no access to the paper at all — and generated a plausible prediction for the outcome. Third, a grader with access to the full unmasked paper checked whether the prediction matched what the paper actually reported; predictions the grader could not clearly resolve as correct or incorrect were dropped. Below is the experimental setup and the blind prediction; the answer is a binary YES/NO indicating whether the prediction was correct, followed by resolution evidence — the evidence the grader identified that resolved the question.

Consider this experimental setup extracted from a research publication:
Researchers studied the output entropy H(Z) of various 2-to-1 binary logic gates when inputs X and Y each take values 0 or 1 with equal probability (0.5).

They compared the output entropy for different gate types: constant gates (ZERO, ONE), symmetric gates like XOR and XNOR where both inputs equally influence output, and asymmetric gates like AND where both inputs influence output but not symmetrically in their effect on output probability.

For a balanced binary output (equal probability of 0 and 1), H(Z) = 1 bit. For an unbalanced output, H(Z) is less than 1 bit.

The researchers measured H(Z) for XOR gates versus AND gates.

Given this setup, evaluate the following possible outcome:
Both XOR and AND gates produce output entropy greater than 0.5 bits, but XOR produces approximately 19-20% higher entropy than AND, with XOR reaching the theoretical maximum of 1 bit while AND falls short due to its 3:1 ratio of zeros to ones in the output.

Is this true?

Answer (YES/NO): NO